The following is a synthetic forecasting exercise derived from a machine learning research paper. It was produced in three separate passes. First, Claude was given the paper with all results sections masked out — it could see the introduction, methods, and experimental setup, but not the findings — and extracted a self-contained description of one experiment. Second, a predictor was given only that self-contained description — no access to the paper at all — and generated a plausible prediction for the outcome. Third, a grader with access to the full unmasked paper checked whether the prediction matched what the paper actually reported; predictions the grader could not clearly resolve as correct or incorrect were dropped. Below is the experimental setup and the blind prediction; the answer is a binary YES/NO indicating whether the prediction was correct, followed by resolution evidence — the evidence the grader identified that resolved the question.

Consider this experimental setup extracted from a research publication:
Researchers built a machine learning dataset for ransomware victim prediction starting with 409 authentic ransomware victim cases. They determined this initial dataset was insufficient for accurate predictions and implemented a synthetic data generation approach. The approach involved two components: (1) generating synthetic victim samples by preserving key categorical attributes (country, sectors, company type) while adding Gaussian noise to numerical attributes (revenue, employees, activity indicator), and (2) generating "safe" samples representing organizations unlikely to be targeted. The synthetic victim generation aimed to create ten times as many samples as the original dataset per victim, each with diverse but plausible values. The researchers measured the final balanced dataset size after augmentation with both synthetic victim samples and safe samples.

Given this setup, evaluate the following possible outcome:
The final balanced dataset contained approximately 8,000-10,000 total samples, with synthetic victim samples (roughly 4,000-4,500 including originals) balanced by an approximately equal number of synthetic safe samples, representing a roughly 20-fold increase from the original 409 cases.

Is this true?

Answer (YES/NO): YES